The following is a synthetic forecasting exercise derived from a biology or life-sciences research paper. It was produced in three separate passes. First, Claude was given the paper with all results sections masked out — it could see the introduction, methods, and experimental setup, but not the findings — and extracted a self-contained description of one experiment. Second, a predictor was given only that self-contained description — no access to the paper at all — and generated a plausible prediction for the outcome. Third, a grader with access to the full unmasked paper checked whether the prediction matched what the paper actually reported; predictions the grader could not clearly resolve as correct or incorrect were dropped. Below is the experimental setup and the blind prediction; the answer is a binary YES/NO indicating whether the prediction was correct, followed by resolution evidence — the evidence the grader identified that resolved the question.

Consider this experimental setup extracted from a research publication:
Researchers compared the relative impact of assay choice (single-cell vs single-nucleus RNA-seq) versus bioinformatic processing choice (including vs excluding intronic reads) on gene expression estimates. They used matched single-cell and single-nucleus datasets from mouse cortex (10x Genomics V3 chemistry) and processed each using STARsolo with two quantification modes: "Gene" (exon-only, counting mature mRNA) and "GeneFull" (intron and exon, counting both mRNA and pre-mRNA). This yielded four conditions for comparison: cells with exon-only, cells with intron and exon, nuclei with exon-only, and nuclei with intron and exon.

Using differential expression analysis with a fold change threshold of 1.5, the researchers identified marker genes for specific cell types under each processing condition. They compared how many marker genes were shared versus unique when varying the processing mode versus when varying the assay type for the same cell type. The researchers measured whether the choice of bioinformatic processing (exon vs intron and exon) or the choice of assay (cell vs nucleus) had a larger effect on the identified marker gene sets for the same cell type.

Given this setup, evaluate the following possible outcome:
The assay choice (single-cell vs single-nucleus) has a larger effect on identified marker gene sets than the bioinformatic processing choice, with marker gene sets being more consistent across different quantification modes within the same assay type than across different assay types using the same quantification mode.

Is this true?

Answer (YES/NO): NO